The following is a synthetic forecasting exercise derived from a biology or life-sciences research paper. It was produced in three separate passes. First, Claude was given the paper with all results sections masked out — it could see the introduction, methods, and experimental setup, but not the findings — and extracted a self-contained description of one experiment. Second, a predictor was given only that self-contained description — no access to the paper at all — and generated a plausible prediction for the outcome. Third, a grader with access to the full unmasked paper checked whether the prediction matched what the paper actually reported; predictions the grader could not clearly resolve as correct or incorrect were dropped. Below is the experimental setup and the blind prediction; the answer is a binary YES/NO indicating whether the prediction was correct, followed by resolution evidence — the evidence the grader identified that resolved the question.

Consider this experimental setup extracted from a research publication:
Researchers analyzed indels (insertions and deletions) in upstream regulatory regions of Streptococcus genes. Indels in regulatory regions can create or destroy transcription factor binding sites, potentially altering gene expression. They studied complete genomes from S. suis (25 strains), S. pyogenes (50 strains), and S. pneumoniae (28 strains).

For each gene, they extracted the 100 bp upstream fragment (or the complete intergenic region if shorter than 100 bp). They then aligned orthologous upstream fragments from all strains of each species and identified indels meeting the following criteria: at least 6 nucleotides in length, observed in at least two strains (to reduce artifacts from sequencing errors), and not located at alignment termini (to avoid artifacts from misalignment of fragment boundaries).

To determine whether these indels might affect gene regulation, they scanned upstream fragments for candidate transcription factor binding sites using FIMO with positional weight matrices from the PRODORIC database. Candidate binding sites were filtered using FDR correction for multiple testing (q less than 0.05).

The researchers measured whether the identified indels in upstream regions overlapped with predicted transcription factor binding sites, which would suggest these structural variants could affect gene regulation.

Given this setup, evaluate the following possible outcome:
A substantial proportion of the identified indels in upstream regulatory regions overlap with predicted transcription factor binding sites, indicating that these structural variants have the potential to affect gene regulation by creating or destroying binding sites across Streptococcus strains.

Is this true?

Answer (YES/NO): NO